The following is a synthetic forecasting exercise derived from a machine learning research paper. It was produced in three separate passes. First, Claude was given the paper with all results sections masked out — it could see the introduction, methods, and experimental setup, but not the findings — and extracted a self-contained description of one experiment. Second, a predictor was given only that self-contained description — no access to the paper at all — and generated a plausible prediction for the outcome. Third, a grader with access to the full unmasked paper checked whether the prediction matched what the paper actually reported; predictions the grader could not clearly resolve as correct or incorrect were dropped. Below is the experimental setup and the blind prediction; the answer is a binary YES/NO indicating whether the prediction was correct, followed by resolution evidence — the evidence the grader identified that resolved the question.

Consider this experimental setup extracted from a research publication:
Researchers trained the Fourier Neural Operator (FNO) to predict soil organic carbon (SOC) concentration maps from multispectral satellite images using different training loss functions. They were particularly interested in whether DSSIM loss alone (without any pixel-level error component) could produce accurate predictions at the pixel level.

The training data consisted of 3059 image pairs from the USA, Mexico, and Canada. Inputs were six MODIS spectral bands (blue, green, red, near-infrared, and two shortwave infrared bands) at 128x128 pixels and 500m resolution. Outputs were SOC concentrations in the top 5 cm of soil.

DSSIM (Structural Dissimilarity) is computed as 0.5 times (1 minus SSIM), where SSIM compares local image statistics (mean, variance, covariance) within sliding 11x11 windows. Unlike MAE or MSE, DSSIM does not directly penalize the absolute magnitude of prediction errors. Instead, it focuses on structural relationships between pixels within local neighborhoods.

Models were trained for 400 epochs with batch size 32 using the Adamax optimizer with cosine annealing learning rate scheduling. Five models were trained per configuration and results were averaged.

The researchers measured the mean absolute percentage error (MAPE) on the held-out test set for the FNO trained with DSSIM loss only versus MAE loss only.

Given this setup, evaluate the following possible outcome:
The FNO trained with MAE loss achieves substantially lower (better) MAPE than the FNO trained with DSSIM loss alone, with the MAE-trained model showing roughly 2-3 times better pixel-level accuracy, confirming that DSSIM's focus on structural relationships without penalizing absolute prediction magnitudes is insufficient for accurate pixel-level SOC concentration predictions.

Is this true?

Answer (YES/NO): NO